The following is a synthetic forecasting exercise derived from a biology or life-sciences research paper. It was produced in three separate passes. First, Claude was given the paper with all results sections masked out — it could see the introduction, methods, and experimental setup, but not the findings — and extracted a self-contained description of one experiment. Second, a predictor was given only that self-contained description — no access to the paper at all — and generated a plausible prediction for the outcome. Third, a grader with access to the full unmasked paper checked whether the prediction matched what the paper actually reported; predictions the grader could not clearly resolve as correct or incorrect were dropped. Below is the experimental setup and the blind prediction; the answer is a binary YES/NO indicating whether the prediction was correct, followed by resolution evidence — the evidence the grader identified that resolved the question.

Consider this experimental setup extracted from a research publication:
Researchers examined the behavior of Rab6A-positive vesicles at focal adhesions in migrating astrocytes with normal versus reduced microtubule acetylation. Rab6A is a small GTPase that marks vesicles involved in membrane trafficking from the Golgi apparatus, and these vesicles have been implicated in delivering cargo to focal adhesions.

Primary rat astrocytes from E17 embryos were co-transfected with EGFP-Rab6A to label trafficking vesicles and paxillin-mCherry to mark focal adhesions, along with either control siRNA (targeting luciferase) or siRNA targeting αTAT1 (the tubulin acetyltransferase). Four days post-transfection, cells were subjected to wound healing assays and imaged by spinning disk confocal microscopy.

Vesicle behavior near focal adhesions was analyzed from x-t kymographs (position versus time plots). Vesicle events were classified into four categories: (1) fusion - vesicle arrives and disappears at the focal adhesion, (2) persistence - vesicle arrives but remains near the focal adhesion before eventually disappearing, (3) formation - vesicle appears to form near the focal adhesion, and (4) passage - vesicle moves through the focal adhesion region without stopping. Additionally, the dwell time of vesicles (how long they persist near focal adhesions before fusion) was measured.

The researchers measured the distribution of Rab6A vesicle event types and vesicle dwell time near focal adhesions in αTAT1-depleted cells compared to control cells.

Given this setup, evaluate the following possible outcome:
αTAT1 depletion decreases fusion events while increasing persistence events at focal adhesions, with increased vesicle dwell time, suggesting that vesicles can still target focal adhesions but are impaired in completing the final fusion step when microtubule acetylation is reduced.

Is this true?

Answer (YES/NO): YES